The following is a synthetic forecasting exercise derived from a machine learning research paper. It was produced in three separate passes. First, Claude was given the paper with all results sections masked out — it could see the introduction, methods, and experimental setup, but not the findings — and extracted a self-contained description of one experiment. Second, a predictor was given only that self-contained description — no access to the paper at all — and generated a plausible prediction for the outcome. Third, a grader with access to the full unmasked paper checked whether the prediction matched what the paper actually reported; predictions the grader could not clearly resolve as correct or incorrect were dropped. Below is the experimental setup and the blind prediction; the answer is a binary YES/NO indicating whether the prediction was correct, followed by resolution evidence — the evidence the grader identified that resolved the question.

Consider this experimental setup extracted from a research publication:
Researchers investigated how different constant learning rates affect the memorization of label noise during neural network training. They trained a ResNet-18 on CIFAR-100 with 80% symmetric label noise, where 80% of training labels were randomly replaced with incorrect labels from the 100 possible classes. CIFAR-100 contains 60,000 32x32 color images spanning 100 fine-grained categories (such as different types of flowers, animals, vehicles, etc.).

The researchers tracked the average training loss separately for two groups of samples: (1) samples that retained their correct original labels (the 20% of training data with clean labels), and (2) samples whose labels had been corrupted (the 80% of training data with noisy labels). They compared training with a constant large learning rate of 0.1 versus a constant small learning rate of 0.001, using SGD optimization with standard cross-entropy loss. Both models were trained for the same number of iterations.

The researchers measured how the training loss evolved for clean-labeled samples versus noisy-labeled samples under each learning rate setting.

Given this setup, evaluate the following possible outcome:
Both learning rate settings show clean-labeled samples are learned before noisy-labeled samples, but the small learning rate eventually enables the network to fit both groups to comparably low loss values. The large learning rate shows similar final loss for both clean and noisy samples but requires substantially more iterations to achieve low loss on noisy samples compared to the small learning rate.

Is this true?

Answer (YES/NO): NO